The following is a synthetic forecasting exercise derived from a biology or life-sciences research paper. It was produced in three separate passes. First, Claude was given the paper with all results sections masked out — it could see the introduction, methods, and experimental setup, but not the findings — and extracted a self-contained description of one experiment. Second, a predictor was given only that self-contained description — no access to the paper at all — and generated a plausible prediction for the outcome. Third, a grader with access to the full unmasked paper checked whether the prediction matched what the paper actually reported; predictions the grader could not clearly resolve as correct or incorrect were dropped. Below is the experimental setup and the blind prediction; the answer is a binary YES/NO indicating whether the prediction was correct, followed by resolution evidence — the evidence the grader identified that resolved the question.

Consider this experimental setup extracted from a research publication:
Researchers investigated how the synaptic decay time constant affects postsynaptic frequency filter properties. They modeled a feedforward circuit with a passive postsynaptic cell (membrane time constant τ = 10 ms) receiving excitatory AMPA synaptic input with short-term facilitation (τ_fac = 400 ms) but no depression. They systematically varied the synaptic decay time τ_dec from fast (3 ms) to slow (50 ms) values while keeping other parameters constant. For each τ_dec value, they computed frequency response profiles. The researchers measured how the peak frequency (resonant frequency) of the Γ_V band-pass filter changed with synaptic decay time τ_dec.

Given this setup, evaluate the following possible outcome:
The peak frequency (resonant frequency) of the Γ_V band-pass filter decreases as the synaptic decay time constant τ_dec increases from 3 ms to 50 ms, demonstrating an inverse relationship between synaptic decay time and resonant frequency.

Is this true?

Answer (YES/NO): YES